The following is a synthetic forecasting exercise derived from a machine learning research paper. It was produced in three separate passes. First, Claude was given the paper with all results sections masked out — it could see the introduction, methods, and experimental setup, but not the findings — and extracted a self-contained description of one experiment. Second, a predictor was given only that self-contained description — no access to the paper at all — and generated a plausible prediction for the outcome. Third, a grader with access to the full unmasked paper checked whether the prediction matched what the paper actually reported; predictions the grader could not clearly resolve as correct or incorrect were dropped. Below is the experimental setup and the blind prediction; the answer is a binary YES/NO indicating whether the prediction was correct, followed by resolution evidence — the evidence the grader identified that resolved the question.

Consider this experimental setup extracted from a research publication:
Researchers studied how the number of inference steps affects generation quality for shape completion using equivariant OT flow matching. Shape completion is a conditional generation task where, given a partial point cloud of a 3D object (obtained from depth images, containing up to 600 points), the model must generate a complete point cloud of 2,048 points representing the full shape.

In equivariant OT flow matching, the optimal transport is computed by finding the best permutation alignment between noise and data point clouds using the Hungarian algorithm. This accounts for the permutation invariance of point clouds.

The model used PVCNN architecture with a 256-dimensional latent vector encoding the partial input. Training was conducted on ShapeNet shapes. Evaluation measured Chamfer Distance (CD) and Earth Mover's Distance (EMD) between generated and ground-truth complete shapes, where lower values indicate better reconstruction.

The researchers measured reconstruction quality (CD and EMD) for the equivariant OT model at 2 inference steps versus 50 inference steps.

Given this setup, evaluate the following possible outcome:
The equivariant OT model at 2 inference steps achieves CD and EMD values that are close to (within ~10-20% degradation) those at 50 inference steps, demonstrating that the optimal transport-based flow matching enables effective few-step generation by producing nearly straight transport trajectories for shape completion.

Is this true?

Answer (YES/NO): NO